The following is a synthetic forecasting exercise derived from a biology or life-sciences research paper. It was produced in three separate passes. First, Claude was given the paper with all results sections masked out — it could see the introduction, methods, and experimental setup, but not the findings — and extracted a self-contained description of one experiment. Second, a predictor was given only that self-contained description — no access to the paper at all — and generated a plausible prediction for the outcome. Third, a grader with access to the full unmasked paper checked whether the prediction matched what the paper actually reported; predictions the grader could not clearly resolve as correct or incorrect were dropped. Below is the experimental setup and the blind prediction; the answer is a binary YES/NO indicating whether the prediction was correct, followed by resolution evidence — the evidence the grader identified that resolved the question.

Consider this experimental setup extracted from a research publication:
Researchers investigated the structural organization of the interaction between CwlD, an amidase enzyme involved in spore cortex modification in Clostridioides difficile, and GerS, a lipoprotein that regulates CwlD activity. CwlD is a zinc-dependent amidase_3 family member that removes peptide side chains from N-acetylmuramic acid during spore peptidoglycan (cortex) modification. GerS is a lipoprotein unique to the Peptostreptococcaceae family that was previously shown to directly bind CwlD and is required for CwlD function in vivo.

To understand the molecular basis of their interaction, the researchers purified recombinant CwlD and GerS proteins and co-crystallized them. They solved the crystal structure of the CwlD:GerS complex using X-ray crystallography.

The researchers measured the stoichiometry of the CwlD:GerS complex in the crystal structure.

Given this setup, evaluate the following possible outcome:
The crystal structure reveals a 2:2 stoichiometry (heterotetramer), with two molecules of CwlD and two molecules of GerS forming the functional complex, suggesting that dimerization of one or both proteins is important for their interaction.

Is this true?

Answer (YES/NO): YES